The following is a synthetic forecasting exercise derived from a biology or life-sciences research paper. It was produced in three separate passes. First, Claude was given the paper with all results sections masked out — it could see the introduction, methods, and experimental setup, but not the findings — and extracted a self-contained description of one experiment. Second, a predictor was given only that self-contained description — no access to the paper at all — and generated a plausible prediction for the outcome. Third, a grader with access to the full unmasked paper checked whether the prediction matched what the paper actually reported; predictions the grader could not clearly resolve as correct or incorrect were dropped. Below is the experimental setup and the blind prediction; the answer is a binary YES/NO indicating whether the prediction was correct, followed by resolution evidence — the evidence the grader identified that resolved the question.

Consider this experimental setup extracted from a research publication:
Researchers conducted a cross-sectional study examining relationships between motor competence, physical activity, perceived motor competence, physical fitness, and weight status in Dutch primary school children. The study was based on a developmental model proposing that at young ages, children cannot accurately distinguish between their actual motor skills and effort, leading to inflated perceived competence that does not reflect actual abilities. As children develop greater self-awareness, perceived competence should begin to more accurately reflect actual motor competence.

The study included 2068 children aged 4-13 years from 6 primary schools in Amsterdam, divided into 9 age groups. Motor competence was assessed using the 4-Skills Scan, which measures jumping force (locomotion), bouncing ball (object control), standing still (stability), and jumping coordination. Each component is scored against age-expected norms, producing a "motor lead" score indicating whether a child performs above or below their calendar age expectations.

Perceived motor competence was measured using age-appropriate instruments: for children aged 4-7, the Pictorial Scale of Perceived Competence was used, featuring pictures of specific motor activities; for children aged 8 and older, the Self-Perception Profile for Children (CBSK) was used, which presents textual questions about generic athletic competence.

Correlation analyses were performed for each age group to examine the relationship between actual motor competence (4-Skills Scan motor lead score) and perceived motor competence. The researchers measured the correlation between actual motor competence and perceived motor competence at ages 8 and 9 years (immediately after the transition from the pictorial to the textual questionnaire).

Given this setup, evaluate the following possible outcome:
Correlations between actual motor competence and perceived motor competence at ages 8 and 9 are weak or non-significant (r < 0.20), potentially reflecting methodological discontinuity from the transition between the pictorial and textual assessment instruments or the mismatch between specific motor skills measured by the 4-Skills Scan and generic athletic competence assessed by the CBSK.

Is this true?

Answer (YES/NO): YES